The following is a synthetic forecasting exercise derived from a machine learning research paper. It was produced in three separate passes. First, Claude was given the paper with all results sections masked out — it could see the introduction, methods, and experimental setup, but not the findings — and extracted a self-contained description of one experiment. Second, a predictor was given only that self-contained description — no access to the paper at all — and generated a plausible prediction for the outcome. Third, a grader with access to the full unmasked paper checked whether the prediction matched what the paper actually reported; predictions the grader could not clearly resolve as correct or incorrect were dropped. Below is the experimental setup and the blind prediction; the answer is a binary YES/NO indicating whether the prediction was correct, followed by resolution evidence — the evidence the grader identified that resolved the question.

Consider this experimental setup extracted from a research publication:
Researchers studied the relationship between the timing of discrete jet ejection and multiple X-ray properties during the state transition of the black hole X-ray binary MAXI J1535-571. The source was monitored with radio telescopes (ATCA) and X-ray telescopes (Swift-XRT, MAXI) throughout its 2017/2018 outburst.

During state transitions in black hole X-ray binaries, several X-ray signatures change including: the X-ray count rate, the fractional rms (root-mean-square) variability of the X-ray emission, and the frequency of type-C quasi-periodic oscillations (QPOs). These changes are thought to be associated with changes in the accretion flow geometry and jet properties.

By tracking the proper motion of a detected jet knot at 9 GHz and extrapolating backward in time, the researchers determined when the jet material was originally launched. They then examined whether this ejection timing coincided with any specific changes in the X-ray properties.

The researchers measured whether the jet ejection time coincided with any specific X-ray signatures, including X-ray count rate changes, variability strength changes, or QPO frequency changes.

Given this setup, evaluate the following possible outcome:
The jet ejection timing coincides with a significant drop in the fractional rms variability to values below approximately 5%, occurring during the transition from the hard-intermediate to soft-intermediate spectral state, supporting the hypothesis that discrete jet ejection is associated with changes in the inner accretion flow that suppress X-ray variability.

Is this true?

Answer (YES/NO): NO